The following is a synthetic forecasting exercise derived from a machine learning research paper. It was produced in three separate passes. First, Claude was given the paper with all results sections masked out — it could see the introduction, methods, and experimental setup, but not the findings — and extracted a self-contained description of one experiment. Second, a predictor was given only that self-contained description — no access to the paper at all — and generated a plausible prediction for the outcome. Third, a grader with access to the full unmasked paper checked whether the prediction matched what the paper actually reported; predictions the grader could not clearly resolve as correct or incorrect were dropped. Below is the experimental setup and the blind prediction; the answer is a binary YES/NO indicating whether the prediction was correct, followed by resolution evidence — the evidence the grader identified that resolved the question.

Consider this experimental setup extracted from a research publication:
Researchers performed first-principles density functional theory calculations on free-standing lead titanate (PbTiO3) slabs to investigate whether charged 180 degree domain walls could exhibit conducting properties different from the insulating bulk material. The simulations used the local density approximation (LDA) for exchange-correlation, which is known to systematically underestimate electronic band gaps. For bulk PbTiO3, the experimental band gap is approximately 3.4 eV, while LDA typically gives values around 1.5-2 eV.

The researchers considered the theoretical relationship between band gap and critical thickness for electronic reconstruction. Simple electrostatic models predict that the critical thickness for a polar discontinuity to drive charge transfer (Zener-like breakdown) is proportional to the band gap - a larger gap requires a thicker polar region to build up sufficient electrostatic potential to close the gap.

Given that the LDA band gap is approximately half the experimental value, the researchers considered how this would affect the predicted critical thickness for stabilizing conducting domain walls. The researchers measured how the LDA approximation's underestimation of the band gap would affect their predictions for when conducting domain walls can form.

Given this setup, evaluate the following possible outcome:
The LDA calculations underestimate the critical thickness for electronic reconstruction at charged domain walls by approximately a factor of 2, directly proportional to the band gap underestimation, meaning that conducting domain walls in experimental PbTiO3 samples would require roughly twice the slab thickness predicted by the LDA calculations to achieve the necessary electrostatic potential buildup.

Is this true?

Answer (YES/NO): YES